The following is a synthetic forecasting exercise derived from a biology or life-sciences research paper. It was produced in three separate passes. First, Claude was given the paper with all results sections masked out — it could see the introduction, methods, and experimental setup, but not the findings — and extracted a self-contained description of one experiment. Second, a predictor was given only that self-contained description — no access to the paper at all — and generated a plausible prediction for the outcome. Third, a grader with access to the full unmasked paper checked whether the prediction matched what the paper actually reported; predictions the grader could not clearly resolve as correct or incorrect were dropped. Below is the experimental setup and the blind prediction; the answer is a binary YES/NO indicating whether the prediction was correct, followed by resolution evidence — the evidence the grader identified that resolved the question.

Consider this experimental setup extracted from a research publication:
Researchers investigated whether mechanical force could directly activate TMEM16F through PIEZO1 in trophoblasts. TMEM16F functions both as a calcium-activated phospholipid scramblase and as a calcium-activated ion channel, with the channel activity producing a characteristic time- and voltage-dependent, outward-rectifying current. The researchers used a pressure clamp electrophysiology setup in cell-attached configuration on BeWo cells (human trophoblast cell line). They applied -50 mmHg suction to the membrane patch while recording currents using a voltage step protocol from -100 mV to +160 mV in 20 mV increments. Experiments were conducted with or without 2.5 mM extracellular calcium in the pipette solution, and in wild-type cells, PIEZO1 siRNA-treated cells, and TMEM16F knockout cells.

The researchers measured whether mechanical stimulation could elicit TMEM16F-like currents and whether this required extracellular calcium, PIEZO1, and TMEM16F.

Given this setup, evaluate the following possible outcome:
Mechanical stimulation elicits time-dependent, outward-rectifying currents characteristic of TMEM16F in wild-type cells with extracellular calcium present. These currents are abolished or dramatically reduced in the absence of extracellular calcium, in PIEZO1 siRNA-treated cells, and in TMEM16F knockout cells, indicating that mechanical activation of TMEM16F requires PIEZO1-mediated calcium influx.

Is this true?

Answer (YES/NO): YES